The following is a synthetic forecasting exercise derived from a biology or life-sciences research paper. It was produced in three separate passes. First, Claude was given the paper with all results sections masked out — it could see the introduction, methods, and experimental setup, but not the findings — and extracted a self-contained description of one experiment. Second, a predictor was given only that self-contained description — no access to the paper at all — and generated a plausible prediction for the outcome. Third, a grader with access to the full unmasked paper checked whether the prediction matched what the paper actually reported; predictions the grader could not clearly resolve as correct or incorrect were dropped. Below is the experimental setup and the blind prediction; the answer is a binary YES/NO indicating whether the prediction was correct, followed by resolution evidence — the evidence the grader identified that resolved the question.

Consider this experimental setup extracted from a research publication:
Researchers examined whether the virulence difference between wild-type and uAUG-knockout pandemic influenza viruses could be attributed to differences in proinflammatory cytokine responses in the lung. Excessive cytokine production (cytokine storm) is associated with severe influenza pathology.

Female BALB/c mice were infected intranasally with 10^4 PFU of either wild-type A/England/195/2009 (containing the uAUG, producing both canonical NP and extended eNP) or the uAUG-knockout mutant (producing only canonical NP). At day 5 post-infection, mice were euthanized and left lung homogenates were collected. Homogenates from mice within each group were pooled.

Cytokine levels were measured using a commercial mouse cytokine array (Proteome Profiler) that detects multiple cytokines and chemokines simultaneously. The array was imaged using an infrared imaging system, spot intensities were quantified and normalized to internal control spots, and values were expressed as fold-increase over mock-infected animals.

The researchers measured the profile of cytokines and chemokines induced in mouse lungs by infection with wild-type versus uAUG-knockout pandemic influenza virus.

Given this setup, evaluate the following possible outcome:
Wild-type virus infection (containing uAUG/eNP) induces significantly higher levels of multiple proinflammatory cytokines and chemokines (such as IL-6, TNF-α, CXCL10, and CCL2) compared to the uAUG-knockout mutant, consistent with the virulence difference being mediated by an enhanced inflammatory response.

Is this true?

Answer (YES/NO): NO